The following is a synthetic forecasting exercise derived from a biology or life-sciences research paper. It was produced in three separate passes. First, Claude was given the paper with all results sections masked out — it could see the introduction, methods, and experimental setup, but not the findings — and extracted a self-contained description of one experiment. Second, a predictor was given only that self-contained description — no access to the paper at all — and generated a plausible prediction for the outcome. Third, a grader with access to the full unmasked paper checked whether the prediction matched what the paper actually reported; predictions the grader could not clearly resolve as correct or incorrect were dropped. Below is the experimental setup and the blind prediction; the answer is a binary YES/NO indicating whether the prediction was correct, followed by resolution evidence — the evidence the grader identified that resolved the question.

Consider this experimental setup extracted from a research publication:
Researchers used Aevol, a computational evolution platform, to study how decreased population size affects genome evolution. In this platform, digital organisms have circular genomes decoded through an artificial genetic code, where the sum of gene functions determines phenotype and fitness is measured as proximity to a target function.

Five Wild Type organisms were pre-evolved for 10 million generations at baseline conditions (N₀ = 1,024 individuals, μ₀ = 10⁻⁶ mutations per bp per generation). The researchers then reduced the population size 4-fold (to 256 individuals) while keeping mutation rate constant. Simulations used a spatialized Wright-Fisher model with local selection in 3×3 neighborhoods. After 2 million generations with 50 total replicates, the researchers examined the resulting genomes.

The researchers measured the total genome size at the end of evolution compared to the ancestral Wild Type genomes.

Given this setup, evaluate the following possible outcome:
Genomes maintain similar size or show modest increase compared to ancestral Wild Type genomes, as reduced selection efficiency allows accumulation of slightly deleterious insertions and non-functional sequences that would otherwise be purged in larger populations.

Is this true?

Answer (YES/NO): NO